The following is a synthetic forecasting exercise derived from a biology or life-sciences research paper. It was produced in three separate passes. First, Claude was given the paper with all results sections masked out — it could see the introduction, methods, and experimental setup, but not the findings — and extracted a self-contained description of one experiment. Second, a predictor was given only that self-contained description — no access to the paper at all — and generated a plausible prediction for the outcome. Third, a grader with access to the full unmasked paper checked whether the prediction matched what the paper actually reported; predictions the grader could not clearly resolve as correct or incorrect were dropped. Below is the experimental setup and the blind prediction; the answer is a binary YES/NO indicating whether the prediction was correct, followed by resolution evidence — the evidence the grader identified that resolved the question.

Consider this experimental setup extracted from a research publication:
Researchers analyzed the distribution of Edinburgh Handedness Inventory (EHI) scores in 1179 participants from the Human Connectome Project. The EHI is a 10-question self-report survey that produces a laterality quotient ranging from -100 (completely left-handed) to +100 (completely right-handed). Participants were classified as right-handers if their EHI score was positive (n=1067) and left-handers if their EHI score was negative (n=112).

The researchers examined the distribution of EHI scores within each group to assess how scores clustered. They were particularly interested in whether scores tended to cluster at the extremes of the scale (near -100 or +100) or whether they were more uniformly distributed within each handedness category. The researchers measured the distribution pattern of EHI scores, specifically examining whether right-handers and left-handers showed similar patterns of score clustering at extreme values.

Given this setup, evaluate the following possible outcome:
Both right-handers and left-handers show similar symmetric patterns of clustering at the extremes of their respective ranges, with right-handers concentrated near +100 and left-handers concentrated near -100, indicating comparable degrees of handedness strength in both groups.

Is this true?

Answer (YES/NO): NO